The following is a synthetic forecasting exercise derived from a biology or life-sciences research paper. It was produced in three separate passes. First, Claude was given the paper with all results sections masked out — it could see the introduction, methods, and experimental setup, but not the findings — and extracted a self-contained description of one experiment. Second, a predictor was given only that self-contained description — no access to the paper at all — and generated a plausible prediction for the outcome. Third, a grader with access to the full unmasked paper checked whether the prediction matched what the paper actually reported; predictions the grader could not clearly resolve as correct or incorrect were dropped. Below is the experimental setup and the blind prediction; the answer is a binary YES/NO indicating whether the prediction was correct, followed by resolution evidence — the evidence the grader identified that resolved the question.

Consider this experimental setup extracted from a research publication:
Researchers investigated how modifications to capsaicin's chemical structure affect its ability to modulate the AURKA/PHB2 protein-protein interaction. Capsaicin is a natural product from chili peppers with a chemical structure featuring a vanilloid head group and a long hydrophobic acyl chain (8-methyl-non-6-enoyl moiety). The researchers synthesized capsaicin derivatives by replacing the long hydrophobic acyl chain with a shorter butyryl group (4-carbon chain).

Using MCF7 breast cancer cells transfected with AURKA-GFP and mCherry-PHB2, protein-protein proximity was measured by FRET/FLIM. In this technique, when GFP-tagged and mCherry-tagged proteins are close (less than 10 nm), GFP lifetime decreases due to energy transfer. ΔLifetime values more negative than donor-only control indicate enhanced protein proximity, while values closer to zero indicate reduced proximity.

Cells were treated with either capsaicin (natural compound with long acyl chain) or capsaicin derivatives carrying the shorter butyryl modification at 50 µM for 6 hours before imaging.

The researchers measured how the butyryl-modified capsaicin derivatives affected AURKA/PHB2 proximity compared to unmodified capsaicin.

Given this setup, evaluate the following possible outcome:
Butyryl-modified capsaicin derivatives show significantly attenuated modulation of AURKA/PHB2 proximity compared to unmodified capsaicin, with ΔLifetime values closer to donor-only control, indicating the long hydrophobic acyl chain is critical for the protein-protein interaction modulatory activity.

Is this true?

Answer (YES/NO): NO